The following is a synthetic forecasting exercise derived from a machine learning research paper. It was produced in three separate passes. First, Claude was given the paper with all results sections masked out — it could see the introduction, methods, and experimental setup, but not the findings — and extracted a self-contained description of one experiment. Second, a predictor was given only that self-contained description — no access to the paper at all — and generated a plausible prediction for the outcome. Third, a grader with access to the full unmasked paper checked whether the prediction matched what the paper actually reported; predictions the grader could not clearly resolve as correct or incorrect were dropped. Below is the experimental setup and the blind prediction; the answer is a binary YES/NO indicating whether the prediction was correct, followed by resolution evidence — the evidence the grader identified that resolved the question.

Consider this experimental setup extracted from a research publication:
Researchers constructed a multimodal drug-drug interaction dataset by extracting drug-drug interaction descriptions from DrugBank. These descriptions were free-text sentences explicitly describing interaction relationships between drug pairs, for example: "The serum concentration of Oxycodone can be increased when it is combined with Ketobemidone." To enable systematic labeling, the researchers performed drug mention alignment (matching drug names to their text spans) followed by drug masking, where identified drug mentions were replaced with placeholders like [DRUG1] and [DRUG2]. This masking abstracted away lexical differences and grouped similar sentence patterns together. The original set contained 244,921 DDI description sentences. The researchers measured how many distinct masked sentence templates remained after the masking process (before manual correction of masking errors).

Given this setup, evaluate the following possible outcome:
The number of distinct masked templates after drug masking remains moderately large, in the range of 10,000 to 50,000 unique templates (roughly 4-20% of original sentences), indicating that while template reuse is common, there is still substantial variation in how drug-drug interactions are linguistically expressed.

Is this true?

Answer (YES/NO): NO